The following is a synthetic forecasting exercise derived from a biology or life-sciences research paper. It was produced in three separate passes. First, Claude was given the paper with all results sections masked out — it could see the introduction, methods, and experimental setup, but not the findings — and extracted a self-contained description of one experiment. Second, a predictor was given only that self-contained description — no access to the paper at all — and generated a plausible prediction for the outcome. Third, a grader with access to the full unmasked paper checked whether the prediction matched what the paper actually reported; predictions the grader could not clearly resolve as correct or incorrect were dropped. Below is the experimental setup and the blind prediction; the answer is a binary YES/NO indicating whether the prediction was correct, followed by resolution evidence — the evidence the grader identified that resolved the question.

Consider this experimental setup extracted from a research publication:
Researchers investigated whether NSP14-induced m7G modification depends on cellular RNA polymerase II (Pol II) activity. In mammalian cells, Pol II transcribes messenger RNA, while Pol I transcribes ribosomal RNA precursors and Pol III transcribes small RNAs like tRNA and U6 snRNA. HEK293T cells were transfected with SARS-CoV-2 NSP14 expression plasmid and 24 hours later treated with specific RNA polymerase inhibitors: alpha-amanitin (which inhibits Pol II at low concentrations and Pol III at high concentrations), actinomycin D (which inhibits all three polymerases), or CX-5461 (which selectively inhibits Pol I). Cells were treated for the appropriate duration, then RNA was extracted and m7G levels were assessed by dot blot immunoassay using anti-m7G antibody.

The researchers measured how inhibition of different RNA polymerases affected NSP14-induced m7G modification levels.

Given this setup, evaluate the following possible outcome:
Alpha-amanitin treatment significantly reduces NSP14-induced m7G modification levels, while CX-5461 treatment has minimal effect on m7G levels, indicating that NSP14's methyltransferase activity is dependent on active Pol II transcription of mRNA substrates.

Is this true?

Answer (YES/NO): YES